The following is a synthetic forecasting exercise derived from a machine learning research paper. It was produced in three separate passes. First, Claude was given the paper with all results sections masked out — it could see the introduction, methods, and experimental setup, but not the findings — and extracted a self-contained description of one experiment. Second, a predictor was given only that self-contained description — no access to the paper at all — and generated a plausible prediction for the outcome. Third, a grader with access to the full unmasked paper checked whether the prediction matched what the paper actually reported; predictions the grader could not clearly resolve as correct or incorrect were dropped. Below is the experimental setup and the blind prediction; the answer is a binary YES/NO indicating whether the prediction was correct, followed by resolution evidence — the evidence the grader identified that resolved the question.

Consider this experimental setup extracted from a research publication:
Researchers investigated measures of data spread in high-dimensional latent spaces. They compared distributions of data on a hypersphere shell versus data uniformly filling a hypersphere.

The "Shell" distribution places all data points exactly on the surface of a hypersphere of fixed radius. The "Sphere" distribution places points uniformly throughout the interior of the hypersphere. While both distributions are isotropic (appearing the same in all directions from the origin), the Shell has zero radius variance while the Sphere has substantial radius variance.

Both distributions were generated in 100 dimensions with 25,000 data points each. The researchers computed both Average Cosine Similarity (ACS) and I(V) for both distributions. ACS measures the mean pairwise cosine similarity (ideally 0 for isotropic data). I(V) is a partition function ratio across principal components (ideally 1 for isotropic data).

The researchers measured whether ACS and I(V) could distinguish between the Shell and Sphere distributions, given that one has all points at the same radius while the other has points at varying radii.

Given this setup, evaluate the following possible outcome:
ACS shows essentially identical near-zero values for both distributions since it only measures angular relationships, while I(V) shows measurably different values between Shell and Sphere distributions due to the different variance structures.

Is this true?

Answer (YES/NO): NO